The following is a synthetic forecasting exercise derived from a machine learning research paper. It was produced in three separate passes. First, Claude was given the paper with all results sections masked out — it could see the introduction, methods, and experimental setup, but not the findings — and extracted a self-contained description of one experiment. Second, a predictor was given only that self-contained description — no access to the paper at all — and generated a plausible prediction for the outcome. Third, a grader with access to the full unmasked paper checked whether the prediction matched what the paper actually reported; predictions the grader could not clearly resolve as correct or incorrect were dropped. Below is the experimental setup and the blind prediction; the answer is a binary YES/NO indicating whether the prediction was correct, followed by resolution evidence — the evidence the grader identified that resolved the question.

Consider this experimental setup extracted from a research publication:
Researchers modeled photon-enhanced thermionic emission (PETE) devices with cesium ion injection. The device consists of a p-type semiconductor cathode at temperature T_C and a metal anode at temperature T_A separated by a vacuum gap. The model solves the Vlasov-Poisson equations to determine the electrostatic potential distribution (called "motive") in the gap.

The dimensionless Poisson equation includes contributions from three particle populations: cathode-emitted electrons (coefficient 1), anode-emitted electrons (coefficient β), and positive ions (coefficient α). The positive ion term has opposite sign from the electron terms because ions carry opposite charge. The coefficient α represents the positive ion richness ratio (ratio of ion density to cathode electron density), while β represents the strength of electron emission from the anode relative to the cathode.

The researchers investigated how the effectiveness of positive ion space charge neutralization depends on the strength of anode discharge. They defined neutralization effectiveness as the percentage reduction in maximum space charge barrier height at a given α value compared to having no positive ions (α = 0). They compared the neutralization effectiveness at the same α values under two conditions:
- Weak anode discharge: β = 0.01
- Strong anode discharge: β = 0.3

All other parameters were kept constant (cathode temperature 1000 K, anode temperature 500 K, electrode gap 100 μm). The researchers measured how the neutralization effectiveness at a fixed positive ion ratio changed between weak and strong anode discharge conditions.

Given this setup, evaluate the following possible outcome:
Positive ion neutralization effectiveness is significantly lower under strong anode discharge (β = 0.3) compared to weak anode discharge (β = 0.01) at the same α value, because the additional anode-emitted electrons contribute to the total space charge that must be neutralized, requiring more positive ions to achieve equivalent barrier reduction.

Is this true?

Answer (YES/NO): YES